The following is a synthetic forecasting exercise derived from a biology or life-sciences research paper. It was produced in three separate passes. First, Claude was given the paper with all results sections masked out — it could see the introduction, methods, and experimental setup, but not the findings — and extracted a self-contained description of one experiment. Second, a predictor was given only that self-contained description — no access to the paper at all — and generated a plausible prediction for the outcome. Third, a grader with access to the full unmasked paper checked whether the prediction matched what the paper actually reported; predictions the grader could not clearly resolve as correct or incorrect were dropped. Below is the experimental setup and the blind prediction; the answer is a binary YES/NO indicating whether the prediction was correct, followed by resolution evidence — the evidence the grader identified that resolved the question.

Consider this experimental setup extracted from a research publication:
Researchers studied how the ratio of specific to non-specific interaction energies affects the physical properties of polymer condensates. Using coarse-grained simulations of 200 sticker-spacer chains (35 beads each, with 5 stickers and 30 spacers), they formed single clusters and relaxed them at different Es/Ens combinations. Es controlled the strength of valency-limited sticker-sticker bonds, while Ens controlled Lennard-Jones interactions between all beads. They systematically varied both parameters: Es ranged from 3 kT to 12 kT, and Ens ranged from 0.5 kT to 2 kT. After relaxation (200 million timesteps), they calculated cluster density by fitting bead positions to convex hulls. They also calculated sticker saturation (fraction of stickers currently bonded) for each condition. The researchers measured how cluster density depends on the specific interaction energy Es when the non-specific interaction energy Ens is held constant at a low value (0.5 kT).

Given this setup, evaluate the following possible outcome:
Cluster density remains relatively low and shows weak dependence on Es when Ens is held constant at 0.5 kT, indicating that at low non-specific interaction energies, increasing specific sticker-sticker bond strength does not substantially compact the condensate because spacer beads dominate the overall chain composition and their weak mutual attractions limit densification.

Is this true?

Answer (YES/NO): YES